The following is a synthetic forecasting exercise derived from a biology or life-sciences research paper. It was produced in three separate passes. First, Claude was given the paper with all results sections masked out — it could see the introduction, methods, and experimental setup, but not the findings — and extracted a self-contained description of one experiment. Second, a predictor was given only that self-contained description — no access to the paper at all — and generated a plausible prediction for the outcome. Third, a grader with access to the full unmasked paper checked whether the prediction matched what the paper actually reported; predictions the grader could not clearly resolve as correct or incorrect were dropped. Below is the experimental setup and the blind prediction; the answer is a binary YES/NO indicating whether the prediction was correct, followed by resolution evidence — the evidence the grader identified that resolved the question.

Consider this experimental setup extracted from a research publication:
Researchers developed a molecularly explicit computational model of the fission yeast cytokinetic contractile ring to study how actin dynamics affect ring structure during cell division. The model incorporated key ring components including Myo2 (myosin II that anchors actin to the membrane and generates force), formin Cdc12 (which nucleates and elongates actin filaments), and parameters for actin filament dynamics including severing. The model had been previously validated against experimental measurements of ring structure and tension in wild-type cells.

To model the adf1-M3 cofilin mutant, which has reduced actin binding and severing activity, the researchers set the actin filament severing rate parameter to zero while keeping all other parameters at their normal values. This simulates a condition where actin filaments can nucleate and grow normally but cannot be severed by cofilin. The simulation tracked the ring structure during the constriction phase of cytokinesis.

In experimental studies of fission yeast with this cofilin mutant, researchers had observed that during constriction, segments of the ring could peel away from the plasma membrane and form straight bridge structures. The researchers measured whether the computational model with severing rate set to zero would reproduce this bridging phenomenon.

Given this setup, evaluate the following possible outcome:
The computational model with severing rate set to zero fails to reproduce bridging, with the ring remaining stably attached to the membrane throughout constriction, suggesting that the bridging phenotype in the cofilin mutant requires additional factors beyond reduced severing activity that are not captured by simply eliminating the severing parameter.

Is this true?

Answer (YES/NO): NO